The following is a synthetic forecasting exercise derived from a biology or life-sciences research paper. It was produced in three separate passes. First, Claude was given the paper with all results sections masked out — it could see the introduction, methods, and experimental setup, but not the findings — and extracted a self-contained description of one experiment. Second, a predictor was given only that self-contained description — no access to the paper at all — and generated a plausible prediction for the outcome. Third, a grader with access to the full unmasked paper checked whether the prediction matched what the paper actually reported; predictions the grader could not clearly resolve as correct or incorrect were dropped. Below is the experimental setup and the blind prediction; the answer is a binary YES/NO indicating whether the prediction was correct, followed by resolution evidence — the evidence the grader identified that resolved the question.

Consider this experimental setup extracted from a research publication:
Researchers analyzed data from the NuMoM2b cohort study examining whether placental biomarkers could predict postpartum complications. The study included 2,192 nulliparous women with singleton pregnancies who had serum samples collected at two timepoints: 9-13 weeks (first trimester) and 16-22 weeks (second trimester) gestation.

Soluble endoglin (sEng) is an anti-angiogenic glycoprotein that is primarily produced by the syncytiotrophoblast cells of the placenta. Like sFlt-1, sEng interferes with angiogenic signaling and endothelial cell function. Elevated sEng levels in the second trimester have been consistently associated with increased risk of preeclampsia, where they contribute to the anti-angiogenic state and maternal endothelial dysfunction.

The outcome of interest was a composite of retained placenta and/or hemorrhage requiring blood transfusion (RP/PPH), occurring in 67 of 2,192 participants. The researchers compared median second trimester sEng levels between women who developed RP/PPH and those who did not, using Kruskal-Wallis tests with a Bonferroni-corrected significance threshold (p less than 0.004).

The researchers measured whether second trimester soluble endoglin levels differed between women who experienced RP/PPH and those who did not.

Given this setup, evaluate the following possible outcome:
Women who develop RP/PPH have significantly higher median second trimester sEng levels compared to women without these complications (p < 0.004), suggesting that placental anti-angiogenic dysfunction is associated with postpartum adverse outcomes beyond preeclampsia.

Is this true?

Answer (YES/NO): NO